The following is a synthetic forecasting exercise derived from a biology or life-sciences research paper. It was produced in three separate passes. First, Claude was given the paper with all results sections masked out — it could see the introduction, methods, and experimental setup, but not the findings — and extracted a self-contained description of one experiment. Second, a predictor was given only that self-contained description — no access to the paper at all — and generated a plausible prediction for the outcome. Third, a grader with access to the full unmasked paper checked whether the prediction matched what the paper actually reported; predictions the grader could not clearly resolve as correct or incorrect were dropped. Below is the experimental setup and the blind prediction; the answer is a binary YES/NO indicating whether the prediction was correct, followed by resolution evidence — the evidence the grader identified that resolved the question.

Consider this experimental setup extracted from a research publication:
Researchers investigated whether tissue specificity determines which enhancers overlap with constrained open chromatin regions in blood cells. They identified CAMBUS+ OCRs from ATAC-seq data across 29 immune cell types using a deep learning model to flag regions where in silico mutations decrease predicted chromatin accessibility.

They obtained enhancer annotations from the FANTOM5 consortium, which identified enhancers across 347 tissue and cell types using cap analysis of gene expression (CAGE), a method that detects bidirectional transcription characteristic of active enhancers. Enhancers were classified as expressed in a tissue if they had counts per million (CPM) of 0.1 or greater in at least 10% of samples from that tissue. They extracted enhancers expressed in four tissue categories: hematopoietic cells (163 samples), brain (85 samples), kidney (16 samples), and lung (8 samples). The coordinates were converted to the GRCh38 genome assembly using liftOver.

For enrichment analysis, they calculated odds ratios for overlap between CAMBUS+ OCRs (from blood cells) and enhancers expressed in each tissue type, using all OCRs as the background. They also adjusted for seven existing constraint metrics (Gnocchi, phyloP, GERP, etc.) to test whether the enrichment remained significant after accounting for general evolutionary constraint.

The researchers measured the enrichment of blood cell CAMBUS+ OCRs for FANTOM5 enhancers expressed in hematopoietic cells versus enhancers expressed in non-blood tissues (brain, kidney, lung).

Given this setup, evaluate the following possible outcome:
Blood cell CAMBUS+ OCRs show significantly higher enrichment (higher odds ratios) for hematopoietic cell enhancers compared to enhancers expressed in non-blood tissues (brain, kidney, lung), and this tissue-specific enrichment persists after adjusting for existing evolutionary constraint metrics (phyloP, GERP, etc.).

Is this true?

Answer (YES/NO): YES